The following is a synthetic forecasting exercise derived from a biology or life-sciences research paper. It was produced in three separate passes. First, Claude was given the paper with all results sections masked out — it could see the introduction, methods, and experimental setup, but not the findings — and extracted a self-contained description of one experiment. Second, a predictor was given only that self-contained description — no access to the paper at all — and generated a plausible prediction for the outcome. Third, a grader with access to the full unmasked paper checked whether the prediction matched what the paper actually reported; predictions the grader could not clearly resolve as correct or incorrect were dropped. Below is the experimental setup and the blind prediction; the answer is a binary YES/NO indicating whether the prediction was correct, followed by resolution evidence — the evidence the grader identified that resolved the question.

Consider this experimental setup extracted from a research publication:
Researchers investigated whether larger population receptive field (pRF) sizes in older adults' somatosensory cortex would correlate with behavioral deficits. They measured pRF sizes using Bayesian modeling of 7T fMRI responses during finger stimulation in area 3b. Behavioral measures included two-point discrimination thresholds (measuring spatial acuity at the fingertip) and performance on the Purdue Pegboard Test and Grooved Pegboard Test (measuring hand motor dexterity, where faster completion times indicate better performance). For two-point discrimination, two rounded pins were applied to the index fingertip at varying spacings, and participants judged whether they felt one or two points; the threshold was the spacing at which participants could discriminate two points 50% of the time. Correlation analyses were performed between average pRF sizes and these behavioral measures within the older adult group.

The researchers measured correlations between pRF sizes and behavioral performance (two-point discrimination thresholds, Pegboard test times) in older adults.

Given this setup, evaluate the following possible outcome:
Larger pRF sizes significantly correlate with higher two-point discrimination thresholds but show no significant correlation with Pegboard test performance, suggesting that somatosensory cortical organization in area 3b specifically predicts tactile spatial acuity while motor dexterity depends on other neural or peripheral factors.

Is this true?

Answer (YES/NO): NO